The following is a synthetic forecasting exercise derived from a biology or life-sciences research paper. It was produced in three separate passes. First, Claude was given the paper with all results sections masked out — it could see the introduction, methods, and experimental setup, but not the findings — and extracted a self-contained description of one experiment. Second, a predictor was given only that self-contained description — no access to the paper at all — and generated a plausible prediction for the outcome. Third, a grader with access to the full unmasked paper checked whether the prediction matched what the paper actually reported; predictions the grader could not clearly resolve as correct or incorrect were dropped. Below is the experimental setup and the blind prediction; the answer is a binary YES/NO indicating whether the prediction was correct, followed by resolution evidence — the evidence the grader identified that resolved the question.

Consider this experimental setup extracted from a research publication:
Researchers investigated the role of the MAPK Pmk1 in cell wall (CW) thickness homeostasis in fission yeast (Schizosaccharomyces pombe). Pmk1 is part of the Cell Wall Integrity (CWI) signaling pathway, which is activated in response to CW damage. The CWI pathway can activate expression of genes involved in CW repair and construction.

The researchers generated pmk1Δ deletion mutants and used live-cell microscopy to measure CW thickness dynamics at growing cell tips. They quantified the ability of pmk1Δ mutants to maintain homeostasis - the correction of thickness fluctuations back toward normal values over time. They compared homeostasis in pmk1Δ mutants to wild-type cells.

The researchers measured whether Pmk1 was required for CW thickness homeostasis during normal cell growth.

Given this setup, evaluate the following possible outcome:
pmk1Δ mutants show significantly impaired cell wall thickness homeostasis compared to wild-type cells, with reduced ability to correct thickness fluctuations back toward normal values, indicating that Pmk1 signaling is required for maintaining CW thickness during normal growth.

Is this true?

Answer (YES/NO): YES